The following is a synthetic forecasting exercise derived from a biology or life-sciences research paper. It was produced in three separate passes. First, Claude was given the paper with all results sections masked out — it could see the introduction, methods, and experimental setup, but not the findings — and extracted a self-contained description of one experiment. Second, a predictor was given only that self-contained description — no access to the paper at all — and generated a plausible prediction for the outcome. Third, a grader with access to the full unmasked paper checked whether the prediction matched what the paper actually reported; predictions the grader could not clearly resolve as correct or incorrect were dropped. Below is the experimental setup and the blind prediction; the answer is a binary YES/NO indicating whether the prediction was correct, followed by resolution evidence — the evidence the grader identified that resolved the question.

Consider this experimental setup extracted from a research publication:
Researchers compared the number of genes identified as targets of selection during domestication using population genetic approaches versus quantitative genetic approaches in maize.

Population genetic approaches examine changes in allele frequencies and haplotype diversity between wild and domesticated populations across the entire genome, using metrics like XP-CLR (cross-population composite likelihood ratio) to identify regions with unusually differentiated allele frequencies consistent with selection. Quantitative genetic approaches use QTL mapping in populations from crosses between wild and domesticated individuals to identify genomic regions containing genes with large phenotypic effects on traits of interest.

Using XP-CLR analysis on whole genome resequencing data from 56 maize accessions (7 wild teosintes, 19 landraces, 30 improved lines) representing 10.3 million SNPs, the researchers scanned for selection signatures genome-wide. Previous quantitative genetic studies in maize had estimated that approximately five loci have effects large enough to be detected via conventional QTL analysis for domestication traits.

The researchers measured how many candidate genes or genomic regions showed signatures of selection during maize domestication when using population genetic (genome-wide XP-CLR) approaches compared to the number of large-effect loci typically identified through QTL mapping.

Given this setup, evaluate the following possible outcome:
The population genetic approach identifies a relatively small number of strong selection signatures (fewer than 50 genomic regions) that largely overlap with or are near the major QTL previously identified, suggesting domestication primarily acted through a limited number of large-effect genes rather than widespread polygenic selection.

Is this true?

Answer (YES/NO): NO